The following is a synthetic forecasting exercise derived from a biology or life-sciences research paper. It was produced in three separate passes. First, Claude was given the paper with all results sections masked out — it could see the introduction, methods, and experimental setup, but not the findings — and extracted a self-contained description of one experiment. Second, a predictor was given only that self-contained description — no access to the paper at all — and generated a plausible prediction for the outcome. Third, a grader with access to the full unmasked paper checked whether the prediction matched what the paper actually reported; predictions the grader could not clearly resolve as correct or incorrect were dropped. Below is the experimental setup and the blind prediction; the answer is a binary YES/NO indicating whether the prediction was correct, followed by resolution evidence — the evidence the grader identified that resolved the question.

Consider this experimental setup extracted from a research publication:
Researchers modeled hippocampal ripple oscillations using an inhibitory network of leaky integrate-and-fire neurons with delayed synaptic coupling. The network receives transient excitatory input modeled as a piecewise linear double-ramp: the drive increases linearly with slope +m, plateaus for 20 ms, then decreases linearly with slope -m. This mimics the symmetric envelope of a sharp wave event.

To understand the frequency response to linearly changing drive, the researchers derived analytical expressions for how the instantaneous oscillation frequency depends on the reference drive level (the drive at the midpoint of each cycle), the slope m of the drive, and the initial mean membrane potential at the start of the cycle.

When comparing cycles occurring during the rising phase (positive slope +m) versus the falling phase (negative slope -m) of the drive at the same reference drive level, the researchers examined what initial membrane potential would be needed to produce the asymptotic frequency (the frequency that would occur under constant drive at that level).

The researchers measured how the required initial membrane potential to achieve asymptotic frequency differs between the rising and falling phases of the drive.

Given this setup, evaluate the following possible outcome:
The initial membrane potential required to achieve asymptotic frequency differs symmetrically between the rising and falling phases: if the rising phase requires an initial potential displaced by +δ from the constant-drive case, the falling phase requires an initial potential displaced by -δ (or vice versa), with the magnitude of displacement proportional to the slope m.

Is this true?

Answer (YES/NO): YES